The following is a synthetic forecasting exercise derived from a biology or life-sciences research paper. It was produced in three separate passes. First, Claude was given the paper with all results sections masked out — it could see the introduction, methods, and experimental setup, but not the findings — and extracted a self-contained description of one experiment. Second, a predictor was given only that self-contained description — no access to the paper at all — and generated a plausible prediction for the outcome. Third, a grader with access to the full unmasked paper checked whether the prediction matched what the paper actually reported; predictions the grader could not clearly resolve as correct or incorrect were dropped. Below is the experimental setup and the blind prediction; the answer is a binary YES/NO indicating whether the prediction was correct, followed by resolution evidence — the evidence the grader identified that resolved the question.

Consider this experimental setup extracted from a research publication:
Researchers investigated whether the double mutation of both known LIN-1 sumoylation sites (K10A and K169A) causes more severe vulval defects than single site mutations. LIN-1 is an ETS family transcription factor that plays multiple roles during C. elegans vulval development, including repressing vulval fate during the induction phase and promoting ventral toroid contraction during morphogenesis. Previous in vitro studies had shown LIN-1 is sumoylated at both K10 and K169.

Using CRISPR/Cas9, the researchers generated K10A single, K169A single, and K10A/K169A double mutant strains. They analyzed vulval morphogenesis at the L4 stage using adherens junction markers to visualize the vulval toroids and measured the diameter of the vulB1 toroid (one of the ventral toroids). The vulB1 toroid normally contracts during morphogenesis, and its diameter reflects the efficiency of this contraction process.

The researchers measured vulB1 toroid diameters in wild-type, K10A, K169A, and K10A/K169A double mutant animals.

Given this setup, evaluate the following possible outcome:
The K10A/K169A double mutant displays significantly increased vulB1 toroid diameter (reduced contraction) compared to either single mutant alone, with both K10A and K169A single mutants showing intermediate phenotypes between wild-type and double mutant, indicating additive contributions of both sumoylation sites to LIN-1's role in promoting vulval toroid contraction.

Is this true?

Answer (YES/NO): NO